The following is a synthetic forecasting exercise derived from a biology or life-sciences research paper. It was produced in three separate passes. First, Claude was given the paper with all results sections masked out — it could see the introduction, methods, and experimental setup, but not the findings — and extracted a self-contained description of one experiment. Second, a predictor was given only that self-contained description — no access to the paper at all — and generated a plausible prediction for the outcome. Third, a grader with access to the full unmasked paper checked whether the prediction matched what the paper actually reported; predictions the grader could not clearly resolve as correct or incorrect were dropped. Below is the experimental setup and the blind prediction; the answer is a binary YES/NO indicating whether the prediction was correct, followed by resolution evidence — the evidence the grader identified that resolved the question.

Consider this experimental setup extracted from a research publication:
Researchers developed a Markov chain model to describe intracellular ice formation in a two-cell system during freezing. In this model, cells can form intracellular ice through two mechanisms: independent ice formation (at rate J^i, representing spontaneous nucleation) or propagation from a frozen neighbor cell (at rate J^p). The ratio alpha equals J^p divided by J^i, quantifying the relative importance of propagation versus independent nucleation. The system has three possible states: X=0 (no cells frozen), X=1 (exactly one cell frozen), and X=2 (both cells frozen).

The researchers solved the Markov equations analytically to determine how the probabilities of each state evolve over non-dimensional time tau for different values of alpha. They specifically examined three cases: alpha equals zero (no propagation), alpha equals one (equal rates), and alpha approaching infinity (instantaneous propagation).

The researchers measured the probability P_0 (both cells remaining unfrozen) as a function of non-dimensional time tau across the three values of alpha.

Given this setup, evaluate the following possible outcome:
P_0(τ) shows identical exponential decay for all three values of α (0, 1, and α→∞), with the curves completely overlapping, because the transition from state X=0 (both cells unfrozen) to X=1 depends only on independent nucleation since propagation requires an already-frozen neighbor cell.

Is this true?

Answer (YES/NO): YES